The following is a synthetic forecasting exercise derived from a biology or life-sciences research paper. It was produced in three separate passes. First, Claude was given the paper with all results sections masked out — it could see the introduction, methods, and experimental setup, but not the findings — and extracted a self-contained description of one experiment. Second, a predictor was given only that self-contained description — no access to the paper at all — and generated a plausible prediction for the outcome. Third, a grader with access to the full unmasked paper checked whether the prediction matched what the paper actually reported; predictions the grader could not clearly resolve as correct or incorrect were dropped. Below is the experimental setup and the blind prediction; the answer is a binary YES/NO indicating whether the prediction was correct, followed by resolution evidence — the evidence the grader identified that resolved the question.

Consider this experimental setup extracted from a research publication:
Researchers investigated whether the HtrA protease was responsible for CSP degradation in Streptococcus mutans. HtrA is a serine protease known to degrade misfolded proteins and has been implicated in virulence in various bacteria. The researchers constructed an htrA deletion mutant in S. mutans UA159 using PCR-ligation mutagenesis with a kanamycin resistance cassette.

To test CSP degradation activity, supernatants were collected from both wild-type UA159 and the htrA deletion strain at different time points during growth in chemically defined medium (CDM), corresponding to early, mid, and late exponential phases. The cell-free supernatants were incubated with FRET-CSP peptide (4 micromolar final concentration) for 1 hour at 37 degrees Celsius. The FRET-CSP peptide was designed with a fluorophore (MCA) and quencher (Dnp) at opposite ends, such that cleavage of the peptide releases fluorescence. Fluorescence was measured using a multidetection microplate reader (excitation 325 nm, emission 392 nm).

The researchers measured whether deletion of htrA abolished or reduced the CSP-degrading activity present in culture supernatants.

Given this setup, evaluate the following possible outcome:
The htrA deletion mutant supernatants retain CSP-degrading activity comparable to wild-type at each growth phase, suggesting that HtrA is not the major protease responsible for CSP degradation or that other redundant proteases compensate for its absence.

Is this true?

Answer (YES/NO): YES